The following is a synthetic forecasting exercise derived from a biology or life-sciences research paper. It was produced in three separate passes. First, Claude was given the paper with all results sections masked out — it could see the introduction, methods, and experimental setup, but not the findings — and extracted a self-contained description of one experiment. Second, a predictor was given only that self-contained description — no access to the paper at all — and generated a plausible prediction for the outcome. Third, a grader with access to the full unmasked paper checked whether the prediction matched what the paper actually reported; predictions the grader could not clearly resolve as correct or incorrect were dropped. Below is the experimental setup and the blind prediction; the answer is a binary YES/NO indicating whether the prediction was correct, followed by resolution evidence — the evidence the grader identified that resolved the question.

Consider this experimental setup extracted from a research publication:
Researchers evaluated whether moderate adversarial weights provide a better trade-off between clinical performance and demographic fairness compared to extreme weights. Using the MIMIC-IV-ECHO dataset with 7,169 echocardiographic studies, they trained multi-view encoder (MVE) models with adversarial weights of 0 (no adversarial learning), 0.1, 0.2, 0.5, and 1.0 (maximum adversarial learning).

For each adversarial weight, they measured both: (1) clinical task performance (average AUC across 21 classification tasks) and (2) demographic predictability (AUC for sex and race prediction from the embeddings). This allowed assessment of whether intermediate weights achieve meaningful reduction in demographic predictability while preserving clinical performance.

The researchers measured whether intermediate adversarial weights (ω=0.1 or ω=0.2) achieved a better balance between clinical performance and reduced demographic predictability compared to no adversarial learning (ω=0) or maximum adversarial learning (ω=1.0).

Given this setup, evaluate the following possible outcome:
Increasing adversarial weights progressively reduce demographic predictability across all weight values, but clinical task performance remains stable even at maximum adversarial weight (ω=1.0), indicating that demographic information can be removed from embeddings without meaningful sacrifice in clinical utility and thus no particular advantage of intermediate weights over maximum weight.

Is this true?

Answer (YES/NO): NO